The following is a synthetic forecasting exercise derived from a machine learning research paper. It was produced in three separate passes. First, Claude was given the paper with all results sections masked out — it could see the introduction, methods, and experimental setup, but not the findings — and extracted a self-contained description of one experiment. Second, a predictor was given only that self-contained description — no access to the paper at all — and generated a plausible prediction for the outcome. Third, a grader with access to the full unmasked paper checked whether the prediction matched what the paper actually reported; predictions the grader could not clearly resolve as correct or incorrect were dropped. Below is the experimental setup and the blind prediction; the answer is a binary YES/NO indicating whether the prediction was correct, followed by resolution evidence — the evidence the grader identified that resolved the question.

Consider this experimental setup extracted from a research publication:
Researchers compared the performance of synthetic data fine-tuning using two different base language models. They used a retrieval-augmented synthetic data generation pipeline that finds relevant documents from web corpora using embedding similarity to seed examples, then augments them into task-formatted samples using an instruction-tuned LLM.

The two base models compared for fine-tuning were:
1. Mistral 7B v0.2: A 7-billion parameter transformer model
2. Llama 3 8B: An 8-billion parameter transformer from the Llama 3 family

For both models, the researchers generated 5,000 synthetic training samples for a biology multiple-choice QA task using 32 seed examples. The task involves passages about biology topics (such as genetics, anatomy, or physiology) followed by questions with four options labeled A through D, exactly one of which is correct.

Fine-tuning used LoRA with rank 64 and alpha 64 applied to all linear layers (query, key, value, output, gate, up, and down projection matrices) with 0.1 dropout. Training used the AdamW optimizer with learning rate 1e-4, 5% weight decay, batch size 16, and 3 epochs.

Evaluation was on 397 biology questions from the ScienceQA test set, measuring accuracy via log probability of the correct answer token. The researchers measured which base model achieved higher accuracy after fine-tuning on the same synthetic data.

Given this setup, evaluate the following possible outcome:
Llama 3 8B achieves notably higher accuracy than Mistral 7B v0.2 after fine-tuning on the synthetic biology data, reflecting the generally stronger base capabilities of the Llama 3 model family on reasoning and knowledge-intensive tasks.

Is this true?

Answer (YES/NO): NO